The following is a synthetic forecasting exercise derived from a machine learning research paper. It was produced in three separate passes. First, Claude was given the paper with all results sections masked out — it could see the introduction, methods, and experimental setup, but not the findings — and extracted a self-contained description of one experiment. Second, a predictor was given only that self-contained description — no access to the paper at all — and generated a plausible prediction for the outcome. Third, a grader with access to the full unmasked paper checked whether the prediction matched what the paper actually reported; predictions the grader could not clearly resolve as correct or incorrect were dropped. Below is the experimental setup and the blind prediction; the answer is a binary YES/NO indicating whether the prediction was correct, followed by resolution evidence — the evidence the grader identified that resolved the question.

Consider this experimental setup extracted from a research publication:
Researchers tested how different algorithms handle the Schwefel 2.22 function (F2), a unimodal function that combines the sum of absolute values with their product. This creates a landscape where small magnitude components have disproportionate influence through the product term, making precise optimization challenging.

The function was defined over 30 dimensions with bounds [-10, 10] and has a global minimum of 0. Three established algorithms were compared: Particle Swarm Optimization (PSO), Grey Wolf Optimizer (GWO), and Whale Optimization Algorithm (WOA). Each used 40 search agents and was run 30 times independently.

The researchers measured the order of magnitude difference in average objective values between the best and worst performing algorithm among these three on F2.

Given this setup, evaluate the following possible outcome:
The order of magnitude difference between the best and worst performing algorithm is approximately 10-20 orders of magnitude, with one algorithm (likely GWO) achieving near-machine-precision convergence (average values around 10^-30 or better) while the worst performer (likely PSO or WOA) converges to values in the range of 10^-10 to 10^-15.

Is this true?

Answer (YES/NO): NO